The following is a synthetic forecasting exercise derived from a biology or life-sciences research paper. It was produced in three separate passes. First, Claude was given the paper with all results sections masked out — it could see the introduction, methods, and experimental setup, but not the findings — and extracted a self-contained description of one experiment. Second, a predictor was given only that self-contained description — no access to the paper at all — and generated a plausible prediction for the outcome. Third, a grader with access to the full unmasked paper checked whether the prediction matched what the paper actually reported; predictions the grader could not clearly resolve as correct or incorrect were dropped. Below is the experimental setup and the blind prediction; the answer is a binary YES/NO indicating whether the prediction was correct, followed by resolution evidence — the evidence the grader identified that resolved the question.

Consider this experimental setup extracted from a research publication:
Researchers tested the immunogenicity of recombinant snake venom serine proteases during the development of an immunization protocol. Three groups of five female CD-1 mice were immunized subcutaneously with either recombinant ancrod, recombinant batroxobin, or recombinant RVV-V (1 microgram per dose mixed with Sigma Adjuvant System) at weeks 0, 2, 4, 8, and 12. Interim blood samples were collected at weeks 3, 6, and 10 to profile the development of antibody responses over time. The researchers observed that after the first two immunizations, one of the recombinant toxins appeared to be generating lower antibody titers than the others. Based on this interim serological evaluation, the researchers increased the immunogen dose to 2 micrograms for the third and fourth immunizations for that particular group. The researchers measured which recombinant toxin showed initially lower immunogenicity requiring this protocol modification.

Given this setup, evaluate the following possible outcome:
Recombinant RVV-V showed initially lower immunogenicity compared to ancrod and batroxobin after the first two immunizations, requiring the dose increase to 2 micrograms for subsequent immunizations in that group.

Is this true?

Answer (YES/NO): NO